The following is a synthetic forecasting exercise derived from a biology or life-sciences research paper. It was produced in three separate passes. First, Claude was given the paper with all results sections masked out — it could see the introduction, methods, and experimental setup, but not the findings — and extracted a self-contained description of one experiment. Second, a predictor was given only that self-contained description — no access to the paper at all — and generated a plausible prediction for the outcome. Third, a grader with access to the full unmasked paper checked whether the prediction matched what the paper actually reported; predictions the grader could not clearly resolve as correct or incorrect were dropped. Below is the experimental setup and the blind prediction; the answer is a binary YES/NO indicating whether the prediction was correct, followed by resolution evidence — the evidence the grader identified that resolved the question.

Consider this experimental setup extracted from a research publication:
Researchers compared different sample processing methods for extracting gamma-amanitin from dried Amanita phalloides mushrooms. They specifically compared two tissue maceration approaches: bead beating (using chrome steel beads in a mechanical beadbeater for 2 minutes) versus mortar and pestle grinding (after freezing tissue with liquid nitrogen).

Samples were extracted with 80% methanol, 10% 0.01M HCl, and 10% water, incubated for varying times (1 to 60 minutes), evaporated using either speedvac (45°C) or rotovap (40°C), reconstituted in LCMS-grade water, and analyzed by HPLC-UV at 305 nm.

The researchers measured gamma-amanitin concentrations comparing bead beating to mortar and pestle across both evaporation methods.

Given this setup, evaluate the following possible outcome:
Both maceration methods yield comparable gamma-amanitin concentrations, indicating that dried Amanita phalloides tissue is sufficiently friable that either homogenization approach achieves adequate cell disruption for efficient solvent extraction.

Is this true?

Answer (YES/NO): YES